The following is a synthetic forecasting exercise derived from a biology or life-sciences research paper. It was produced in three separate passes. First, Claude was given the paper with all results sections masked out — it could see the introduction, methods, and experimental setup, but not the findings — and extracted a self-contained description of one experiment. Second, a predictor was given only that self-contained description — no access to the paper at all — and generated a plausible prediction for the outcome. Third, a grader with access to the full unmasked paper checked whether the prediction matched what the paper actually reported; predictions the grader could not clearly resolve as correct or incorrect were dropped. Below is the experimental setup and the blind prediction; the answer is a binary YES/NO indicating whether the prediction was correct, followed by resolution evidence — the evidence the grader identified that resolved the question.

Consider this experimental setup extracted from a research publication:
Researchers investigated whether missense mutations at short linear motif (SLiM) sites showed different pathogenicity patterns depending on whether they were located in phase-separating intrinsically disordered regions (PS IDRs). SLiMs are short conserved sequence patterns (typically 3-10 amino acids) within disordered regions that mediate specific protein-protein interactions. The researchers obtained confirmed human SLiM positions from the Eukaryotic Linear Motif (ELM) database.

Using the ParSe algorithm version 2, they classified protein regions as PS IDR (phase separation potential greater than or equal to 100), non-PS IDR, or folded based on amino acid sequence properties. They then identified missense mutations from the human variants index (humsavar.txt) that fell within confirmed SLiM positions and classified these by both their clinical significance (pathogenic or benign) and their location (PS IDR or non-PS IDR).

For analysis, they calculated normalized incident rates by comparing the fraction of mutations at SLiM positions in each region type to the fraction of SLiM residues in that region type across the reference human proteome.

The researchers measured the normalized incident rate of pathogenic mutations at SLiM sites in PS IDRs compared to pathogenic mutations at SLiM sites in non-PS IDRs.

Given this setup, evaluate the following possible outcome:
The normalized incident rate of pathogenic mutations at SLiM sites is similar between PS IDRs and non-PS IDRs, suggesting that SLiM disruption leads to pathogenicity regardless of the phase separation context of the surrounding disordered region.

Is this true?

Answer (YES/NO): NO